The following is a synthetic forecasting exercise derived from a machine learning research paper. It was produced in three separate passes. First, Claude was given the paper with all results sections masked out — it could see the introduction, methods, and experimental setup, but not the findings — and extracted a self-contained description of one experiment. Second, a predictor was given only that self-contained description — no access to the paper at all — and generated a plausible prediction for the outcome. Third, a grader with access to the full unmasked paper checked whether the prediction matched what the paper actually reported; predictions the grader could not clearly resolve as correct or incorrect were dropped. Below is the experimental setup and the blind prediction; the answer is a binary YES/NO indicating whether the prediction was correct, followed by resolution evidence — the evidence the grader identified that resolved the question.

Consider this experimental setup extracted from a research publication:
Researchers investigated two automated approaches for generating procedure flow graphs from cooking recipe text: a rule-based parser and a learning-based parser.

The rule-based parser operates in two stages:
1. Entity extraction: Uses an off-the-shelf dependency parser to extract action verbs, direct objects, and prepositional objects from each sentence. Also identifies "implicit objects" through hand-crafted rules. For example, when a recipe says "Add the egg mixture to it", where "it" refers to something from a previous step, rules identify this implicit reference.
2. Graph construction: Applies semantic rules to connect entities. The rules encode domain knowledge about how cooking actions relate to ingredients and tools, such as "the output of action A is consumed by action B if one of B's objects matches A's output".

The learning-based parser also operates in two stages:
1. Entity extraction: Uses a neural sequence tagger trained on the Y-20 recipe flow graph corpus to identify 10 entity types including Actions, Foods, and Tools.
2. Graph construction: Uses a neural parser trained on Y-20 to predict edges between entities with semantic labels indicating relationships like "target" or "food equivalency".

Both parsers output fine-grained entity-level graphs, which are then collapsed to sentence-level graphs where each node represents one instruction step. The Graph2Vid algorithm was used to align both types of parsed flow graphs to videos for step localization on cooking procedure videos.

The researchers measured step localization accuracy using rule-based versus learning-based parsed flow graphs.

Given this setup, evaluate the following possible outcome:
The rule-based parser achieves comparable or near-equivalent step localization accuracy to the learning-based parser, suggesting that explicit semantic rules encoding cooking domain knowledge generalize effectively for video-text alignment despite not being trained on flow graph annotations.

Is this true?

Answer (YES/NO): YES